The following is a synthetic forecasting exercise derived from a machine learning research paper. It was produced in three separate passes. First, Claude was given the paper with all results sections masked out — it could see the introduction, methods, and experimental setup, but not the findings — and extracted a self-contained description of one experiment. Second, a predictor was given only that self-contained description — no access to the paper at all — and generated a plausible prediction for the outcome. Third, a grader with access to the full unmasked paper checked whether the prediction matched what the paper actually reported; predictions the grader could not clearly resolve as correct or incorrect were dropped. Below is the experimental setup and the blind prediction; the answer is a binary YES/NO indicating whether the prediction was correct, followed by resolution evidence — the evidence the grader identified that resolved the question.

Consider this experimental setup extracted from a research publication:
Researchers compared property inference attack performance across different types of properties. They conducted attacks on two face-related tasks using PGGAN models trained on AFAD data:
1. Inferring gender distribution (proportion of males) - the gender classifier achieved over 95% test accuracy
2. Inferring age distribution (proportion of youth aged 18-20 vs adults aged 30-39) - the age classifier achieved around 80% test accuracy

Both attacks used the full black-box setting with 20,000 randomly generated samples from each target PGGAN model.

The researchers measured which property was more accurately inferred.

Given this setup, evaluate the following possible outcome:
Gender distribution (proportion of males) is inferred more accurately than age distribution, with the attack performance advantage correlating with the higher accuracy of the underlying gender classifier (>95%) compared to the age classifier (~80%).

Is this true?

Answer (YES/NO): YES